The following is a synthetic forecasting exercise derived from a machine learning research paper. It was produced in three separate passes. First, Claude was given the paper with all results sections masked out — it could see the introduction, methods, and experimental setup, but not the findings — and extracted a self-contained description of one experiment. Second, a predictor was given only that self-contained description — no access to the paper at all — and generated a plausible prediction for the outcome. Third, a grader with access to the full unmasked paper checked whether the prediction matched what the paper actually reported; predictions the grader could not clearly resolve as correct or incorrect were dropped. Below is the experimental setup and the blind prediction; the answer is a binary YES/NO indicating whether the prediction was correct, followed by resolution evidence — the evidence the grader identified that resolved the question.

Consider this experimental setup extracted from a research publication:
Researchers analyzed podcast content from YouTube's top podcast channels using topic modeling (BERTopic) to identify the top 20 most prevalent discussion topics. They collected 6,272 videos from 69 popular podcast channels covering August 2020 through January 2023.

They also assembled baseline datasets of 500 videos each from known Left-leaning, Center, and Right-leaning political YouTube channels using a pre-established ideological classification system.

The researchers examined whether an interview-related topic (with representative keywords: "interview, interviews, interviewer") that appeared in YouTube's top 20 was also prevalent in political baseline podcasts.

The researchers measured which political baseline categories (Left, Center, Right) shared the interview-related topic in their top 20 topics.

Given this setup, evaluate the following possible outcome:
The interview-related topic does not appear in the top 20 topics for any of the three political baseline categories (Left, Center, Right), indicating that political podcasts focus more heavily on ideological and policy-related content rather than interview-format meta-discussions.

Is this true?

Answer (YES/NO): NO